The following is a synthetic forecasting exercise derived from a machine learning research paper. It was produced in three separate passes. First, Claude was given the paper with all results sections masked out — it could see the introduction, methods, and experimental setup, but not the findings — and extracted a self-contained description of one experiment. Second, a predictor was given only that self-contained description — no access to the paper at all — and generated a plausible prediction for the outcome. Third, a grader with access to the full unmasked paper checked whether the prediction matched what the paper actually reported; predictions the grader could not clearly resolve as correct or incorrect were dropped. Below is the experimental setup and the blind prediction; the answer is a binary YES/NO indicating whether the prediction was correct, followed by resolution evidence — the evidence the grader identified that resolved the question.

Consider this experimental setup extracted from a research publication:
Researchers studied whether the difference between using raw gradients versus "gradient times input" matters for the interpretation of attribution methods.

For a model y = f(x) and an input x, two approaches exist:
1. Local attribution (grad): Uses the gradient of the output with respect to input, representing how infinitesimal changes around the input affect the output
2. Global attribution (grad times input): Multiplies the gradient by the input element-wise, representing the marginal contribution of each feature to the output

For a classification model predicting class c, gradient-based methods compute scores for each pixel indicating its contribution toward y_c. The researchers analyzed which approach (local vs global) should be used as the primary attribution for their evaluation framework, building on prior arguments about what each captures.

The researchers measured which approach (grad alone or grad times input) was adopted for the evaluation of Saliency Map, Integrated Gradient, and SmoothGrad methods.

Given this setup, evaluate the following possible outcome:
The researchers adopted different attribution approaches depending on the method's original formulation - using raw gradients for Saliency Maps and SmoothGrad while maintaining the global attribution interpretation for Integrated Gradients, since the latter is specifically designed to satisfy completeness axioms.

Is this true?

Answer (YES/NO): NO